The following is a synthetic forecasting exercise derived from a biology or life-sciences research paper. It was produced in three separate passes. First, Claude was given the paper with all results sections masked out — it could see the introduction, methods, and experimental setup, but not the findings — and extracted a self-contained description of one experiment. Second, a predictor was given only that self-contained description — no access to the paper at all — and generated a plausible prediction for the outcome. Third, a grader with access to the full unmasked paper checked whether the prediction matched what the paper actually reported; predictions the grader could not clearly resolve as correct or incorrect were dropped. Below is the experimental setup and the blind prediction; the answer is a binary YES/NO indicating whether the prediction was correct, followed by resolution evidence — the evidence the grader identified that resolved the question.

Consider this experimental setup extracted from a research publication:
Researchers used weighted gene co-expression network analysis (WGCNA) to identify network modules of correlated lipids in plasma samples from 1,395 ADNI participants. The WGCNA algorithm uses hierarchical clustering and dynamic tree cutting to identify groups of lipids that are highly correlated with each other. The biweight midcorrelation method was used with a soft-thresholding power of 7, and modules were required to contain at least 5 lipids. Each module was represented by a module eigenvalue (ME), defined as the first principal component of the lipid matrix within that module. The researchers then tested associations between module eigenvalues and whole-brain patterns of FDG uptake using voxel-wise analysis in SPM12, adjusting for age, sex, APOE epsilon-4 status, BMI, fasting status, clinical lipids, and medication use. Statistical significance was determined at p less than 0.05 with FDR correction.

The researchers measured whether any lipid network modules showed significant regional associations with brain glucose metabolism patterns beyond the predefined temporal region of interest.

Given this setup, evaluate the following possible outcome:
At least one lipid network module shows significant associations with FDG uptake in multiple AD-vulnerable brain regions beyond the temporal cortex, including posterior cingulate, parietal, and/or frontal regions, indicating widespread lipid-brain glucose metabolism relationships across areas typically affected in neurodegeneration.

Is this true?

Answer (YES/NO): YES